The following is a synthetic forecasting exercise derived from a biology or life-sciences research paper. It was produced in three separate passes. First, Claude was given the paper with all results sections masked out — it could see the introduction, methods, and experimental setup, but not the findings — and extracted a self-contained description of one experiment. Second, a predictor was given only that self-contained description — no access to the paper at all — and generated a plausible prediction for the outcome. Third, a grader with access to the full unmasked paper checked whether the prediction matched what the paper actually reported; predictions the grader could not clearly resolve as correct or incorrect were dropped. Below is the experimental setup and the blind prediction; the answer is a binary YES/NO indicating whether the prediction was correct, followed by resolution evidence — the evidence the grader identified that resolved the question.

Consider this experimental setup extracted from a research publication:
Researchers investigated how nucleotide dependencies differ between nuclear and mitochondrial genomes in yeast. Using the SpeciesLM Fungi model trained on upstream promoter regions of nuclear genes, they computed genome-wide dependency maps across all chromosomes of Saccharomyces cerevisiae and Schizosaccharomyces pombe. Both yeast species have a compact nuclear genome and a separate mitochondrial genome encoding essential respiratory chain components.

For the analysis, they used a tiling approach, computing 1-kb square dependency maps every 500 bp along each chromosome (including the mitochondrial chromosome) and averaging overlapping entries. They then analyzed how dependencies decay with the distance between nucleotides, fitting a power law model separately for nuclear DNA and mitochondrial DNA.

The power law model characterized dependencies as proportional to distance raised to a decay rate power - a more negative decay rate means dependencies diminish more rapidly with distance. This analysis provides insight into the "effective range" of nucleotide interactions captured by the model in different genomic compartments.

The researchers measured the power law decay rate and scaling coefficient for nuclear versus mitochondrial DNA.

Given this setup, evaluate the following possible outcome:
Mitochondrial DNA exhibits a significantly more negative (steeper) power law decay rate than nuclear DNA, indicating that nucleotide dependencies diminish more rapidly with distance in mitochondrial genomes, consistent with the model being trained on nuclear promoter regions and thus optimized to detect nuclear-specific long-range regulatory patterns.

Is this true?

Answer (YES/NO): NO